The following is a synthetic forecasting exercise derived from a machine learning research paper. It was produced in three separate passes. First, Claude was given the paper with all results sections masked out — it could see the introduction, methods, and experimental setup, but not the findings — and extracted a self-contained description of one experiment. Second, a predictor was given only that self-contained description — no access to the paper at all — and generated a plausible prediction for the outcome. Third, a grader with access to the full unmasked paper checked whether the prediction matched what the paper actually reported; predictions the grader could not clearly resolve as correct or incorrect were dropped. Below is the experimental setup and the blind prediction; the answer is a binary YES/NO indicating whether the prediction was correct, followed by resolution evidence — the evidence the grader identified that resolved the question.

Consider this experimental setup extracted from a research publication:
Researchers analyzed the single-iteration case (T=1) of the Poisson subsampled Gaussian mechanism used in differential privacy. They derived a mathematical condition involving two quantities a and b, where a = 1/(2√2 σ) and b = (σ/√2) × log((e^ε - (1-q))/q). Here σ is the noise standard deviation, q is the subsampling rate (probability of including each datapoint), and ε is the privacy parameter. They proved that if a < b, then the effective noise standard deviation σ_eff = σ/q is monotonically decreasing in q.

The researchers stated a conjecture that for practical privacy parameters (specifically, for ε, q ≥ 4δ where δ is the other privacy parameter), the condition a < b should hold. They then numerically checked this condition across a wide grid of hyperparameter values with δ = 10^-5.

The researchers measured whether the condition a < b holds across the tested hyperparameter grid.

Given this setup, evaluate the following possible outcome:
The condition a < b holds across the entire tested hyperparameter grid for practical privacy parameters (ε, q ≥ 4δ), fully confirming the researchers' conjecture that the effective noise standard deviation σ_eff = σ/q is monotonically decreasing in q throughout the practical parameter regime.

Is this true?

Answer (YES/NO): YES